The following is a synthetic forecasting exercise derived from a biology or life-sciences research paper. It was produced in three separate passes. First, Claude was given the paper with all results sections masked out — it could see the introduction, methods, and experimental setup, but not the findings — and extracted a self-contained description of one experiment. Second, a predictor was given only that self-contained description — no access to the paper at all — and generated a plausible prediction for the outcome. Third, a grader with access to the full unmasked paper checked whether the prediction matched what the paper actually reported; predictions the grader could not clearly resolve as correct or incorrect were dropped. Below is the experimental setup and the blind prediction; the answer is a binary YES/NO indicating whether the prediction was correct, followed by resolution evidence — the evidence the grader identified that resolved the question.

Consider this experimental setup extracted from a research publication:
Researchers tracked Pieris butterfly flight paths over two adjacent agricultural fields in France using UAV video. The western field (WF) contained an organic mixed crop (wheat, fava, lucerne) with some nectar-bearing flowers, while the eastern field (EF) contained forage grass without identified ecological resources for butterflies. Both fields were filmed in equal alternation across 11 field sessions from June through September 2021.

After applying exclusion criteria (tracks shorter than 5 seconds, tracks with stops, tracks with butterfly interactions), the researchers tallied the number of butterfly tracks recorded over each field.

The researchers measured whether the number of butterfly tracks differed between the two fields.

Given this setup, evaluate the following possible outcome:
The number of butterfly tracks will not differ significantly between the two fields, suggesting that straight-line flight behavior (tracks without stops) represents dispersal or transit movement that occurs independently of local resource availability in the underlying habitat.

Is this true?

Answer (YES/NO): YES